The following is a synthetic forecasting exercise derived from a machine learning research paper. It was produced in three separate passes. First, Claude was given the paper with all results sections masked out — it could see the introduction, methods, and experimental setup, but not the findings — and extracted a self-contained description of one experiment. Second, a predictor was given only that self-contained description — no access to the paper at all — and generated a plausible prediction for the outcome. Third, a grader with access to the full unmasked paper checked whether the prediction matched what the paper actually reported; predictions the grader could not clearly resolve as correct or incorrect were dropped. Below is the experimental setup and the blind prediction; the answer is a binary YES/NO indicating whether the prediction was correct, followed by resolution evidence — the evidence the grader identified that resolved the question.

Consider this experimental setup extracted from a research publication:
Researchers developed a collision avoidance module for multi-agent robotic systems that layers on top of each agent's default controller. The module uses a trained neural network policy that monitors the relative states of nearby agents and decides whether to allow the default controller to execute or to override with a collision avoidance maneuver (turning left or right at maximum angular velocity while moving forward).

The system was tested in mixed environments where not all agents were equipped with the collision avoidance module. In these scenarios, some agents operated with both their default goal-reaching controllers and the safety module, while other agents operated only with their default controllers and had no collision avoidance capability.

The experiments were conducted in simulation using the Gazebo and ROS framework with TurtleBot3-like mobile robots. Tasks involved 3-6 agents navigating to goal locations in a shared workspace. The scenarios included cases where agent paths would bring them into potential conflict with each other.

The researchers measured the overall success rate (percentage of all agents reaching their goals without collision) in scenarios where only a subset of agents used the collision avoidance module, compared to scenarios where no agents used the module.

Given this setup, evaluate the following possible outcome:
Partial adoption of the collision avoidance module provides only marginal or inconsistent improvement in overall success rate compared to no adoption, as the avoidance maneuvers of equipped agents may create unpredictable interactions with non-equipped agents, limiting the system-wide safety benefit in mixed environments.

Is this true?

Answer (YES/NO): NO